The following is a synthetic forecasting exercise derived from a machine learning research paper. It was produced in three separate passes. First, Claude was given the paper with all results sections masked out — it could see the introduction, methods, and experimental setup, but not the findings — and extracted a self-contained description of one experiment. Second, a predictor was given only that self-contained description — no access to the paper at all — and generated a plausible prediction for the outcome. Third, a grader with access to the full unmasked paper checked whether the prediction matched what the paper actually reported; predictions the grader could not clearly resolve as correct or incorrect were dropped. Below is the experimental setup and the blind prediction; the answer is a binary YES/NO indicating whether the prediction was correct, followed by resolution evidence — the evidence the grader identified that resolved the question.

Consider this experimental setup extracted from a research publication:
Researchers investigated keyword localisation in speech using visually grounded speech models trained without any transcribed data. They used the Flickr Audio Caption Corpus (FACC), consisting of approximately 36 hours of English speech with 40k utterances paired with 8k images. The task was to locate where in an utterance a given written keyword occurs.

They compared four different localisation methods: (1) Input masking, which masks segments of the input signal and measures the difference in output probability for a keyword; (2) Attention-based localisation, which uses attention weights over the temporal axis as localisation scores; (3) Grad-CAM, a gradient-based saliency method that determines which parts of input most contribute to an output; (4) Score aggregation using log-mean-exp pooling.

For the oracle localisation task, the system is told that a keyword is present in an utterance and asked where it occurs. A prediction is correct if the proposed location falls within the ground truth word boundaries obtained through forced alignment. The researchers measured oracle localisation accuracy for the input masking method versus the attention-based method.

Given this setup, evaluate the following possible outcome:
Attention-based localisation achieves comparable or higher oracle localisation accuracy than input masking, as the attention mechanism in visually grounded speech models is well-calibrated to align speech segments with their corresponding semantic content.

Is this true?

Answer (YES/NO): NO